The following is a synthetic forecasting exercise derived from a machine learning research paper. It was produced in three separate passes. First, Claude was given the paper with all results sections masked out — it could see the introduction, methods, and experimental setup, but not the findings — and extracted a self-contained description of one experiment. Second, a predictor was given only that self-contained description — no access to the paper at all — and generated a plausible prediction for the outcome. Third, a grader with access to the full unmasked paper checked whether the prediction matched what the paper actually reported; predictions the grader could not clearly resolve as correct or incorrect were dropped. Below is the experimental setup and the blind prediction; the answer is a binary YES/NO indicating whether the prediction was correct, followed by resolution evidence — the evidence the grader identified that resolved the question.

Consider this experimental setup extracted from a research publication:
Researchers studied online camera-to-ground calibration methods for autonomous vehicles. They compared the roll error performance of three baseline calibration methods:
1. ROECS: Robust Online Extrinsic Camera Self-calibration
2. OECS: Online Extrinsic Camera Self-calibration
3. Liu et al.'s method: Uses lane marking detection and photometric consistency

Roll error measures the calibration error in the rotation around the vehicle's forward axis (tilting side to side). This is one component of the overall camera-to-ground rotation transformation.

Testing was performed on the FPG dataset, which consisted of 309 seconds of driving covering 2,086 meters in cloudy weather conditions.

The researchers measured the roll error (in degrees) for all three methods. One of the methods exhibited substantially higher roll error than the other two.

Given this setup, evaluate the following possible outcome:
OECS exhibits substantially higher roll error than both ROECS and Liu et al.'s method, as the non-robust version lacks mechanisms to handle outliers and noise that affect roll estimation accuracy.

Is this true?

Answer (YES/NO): YES